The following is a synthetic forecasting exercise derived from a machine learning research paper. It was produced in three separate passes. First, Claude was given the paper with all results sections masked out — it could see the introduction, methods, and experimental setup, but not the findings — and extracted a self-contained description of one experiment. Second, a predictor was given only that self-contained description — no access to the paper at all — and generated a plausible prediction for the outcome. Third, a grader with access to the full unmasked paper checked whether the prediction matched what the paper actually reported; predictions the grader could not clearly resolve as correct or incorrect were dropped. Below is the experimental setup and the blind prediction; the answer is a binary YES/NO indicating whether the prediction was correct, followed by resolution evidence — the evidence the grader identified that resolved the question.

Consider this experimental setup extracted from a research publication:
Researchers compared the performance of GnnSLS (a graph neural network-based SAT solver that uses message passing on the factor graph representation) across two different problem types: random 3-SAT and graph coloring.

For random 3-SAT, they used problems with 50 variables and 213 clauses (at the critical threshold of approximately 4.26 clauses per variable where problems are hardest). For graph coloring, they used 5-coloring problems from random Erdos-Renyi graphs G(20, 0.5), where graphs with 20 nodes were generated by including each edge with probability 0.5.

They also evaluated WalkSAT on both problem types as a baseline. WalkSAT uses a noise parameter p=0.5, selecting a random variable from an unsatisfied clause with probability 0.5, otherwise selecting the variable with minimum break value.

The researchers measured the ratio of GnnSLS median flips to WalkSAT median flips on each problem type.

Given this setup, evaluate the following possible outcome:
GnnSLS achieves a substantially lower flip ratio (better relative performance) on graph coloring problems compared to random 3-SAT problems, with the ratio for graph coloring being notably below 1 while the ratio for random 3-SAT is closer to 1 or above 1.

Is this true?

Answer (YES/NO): YES